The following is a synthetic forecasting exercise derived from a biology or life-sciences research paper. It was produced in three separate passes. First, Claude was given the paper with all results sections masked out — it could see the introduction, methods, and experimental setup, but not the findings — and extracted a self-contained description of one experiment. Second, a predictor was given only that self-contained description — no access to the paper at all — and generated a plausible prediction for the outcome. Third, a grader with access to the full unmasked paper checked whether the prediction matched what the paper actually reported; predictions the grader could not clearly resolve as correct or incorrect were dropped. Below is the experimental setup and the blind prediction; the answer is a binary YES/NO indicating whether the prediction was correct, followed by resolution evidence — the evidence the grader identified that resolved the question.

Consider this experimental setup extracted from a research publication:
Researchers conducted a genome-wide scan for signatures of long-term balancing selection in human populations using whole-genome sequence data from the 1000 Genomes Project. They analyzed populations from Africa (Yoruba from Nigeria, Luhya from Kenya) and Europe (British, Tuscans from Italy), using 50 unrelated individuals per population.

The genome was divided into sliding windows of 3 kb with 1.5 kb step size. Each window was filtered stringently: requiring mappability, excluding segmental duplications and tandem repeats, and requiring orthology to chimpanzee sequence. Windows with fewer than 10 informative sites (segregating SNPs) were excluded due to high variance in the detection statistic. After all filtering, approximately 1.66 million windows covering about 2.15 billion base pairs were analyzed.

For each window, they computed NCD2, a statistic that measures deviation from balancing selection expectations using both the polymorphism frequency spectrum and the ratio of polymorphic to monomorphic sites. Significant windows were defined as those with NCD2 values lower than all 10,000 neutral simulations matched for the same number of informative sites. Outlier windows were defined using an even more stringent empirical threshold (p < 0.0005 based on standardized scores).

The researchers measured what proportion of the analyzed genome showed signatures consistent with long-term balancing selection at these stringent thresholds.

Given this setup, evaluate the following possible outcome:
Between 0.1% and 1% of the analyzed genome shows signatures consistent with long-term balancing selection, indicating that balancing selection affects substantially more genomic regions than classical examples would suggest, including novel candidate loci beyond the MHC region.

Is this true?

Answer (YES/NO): YES